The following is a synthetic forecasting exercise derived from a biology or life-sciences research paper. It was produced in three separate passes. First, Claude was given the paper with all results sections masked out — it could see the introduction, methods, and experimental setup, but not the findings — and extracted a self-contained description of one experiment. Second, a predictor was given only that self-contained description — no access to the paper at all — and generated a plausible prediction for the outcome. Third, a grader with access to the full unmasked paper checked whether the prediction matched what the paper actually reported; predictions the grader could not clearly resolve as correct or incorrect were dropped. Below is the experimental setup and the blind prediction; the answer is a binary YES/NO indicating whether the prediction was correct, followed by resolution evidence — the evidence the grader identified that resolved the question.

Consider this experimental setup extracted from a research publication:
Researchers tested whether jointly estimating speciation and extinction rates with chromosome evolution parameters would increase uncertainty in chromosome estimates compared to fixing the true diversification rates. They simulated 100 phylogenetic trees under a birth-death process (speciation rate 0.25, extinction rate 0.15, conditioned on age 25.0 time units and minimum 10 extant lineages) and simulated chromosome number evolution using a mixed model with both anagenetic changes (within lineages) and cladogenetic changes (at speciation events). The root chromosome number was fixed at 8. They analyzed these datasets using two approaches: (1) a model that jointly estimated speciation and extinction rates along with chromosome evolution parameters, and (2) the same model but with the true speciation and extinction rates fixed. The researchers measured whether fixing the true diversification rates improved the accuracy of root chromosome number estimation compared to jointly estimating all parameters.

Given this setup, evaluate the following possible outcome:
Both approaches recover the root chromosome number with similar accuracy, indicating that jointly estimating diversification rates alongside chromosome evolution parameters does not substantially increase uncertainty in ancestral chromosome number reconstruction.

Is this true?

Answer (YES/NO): NO